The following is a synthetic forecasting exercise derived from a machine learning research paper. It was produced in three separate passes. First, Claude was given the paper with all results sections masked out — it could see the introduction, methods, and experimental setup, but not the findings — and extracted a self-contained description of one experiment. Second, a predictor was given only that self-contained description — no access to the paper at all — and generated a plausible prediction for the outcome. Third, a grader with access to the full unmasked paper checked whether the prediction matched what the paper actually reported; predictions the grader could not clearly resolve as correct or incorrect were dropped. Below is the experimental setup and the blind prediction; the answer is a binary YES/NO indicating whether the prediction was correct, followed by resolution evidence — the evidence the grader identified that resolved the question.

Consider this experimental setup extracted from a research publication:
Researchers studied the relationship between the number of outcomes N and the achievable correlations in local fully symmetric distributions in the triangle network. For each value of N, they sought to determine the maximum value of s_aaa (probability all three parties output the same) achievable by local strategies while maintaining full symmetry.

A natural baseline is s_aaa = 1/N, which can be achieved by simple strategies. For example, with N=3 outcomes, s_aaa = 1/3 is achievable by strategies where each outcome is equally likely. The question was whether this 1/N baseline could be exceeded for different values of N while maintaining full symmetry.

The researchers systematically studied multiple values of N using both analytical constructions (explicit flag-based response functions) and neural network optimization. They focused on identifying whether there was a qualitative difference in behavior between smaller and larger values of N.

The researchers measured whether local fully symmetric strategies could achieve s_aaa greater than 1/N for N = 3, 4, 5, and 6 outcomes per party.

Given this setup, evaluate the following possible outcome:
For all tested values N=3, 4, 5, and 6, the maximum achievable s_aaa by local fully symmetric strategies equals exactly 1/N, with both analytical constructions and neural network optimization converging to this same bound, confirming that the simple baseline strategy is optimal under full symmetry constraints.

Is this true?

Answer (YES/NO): NO